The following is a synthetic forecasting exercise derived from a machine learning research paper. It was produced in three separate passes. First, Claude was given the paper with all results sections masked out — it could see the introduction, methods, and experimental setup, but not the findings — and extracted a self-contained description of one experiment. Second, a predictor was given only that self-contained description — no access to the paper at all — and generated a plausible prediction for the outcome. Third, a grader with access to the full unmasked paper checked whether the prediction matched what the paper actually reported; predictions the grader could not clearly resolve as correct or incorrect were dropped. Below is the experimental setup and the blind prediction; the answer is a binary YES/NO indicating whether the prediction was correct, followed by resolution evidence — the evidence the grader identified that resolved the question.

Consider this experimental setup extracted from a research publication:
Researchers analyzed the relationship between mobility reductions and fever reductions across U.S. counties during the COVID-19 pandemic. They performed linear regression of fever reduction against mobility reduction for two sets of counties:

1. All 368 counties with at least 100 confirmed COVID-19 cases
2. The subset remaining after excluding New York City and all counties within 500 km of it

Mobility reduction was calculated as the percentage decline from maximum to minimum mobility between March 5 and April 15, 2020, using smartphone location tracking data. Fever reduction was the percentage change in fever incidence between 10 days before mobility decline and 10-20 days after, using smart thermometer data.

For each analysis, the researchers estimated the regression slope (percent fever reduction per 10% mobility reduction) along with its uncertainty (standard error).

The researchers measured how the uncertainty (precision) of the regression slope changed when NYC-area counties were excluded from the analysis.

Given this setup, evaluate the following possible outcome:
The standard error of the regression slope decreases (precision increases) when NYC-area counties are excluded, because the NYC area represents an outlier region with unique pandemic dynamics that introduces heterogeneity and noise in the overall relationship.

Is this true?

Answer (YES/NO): YES